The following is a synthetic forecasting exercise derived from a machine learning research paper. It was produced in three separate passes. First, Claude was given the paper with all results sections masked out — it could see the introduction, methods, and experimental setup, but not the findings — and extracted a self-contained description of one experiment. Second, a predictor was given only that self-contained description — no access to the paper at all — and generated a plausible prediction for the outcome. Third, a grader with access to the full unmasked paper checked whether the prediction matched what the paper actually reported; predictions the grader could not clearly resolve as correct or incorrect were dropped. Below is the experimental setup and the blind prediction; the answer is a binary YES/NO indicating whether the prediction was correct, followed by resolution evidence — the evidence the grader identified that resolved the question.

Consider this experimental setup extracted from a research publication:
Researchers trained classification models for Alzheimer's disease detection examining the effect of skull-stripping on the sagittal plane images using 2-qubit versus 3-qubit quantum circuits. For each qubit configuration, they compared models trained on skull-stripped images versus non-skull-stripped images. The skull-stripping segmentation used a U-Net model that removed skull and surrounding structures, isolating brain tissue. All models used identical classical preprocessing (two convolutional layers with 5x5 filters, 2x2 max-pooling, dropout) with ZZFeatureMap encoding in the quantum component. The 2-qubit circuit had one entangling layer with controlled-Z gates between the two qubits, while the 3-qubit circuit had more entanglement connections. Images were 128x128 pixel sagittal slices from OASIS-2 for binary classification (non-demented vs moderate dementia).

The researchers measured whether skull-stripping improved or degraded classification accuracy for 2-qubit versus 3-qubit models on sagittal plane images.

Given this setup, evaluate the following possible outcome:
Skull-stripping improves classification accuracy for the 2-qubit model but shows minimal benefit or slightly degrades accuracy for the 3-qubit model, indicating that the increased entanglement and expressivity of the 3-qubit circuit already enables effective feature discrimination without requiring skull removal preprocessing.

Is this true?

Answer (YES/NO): NO